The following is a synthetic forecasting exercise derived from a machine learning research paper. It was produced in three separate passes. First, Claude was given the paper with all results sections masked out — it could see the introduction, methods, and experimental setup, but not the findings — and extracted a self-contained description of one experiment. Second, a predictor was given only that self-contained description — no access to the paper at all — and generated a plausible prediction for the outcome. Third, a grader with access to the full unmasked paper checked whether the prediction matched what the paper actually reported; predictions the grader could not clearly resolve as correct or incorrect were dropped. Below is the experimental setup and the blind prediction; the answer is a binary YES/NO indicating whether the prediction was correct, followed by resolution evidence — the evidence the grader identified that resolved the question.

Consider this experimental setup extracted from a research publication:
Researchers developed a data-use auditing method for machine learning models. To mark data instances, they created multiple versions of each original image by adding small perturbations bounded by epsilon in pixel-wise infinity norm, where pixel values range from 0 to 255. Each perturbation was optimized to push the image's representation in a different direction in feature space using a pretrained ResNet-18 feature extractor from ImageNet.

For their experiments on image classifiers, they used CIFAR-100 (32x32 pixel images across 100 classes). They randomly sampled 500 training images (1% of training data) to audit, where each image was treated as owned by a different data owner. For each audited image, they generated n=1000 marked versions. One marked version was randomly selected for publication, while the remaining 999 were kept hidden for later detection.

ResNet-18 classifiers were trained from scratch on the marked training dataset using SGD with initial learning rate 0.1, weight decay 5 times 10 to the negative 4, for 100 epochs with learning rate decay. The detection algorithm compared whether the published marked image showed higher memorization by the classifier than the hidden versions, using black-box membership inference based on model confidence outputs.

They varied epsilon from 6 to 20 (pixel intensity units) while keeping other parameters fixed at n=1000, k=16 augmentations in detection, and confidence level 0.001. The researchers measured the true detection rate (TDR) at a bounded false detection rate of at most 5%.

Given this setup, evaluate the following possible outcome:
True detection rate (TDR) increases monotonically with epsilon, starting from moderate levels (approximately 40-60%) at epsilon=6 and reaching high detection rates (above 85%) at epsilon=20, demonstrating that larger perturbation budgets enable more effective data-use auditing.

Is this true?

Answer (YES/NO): NO